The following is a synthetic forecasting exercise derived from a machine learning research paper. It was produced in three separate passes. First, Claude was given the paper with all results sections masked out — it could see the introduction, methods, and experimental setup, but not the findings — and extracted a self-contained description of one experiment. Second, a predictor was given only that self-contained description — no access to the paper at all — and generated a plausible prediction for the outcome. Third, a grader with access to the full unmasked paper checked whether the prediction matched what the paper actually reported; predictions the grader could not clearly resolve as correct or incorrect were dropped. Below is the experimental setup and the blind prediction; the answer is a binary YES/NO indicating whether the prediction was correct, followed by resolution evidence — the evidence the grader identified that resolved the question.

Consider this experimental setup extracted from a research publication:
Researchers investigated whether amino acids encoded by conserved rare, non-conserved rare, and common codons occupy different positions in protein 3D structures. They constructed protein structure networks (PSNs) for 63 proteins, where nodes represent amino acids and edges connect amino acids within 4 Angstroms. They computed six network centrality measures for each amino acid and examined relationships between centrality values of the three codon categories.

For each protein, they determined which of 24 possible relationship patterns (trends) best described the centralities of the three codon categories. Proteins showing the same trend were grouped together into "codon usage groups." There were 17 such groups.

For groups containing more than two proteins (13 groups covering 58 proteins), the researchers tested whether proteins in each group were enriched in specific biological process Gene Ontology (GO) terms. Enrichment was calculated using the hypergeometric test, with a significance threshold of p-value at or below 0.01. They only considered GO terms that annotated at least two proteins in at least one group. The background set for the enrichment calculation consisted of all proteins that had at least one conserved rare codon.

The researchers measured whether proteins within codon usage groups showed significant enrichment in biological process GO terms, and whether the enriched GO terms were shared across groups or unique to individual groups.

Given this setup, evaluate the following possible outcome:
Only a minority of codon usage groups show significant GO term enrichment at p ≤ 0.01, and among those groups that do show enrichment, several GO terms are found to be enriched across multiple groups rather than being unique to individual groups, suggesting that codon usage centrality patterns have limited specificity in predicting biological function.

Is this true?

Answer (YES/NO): NO